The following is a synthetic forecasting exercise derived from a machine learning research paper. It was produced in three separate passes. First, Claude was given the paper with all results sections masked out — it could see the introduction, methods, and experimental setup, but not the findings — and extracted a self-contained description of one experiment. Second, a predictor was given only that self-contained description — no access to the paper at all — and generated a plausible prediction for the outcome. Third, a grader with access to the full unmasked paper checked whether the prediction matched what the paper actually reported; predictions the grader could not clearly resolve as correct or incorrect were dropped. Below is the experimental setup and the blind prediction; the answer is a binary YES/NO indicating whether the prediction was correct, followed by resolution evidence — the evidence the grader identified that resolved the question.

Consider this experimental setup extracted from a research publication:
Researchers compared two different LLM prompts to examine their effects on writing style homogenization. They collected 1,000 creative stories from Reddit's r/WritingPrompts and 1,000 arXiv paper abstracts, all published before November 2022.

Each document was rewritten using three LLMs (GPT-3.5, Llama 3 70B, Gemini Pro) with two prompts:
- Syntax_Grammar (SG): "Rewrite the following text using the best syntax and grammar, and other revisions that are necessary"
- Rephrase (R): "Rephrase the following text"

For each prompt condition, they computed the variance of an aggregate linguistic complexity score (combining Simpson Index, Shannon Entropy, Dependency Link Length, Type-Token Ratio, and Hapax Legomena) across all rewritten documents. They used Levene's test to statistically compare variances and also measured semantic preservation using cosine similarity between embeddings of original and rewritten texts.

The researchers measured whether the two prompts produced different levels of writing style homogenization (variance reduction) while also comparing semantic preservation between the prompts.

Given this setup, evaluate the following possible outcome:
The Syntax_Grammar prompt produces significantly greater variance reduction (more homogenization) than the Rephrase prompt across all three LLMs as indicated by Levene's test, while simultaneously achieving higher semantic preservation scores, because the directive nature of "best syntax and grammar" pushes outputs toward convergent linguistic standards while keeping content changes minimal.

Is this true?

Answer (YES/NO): NO